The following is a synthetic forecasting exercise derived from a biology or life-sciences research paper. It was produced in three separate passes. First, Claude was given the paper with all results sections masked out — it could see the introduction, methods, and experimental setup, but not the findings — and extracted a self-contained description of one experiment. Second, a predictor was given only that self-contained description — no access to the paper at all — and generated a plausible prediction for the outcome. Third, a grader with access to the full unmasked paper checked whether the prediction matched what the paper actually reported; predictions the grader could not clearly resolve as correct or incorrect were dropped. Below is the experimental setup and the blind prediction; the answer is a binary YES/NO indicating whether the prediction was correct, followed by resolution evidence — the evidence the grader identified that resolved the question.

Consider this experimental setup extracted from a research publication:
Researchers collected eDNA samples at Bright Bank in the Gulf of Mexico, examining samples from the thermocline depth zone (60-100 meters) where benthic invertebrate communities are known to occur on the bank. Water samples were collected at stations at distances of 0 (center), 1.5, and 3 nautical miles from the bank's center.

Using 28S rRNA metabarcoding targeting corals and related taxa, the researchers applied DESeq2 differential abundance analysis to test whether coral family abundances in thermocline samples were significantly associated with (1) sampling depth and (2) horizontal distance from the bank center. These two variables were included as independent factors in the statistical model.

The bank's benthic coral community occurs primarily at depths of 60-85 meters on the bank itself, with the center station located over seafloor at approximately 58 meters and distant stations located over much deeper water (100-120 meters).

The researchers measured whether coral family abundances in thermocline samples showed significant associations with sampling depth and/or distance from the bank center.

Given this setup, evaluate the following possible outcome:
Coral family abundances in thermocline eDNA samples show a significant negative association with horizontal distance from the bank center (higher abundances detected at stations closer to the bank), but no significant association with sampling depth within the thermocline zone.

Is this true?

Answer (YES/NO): NO